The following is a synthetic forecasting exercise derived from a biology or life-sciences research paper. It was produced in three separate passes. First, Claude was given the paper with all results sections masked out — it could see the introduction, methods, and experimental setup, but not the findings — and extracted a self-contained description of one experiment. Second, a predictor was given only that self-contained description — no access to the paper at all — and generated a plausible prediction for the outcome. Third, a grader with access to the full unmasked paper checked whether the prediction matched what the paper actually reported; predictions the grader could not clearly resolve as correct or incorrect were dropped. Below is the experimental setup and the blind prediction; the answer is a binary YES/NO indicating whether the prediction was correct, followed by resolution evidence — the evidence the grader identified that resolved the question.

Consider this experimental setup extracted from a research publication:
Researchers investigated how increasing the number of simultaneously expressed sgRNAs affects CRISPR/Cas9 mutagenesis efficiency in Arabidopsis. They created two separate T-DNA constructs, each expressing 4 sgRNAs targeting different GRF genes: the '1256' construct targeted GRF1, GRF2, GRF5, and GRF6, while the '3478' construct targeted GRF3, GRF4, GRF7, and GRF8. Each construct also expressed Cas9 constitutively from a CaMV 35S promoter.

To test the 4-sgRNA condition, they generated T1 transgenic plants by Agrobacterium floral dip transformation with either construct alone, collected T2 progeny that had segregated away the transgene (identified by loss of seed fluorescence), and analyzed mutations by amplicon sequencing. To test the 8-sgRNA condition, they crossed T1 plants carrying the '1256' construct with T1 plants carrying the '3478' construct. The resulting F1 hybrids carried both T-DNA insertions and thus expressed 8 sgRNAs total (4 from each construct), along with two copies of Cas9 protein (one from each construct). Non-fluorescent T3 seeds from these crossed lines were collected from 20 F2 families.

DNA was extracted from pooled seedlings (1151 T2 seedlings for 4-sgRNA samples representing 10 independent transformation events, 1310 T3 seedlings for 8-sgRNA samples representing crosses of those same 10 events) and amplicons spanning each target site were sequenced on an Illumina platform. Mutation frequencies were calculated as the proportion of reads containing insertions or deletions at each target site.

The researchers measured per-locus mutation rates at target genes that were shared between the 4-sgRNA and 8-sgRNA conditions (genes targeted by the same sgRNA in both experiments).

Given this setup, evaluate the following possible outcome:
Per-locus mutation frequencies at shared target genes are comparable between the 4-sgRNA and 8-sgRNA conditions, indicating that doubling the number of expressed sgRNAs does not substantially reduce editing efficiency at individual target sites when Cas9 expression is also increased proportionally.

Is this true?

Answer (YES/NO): YES